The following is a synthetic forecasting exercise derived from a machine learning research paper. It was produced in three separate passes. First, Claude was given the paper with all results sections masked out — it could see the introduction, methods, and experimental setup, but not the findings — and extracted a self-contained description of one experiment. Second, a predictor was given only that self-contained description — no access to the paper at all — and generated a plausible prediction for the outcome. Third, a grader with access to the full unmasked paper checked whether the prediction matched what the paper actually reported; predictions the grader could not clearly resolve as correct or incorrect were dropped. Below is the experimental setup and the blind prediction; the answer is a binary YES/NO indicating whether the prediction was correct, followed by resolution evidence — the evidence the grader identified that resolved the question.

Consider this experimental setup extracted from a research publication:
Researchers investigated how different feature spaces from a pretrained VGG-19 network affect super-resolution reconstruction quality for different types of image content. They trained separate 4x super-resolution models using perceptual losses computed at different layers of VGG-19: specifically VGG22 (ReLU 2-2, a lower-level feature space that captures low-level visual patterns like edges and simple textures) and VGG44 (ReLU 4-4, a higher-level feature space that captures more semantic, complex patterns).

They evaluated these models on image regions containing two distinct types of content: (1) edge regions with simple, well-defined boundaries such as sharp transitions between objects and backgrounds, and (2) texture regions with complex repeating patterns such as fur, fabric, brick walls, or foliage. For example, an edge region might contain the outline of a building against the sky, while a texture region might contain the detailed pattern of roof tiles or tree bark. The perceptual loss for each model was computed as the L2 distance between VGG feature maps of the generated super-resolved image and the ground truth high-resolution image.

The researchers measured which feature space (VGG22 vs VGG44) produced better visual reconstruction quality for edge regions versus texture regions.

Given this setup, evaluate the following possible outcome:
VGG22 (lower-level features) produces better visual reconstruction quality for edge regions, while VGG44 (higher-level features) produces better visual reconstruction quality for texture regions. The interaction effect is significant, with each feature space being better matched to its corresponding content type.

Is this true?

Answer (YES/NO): YES